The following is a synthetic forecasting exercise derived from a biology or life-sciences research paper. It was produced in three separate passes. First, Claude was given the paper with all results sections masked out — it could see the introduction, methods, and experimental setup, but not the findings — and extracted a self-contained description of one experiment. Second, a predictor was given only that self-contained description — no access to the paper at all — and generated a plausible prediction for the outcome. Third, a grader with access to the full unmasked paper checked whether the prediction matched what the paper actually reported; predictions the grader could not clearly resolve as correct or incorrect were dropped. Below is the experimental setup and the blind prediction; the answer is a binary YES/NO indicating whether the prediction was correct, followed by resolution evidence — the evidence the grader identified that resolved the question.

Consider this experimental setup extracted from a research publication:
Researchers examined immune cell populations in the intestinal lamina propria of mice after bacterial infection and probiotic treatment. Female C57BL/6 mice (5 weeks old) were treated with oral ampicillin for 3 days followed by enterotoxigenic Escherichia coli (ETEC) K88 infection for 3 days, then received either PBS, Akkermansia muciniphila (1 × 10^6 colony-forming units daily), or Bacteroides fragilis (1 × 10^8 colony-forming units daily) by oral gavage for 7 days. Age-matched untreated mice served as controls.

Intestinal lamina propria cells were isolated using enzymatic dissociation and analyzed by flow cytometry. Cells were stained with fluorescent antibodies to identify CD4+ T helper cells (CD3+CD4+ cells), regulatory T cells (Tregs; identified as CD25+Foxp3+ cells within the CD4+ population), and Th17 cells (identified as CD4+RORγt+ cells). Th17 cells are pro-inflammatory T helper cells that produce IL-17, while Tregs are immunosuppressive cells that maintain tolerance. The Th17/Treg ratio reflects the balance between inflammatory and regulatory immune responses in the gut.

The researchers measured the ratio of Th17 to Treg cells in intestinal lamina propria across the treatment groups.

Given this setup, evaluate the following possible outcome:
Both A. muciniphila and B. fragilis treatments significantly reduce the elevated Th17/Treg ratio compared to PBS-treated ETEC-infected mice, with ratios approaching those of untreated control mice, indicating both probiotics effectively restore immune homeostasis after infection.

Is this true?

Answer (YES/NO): NO